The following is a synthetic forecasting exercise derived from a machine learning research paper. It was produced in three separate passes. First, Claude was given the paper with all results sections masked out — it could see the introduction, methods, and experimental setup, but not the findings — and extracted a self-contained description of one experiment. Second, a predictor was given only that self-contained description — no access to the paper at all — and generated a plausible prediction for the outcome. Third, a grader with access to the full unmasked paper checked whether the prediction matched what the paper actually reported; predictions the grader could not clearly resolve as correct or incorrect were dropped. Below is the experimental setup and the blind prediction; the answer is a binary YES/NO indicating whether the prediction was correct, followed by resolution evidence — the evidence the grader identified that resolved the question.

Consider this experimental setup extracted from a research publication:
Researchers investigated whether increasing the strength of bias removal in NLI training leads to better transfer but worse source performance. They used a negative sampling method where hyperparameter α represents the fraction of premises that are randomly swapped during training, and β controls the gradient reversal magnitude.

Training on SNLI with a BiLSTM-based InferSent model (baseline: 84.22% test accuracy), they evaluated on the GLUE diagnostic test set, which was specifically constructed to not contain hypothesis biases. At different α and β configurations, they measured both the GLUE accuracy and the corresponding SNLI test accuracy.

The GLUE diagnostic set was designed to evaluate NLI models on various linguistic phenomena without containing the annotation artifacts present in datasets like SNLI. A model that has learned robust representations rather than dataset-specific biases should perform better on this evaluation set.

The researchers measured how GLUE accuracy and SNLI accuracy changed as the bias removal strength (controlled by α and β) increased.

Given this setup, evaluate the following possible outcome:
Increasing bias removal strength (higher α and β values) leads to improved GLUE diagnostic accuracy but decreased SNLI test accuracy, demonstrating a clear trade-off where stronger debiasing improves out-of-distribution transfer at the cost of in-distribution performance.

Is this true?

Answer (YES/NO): YES